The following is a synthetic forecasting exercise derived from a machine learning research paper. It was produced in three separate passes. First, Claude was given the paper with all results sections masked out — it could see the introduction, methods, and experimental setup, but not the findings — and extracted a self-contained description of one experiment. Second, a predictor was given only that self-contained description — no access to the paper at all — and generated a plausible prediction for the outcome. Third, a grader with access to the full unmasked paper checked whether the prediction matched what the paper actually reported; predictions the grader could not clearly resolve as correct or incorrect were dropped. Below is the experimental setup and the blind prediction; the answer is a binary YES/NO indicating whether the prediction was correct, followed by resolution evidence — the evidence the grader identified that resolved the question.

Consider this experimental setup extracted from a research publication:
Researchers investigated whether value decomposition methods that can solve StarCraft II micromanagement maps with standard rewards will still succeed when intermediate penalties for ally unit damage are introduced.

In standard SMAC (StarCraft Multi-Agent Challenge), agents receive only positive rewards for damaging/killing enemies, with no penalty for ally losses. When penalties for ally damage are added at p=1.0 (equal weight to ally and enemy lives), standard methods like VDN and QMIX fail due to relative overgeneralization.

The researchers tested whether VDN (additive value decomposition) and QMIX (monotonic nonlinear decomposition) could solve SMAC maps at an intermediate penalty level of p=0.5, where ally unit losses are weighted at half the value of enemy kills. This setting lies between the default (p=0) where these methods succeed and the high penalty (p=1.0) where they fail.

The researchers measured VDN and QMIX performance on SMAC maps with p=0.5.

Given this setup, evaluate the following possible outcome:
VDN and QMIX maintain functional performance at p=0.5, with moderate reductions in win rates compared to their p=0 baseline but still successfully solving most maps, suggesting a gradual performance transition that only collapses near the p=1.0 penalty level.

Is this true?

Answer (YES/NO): NO